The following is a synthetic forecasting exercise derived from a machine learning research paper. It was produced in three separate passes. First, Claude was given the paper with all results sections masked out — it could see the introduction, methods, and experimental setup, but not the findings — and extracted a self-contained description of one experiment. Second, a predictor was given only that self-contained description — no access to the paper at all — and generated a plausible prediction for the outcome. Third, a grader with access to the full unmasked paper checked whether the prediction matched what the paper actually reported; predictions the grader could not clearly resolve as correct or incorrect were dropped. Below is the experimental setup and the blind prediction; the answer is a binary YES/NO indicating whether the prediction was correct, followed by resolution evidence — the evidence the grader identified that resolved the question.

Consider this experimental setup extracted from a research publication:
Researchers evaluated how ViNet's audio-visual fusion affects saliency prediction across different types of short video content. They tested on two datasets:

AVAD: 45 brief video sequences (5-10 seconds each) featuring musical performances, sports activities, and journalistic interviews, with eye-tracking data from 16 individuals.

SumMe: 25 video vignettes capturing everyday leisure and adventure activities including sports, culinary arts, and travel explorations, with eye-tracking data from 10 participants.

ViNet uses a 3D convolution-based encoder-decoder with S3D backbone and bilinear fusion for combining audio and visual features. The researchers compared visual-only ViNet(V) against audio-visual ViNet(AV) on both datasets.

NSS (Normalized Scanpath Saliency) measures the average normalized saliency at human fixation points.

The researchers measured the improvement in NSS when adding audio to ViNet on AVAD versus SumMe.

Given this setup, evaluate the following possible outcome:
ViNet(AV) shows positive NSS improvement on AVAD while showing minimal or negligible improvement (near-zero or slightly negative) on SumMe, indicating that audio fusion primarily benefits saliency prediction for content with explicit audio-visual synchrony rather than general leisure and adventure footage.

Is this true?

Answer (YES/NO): NO